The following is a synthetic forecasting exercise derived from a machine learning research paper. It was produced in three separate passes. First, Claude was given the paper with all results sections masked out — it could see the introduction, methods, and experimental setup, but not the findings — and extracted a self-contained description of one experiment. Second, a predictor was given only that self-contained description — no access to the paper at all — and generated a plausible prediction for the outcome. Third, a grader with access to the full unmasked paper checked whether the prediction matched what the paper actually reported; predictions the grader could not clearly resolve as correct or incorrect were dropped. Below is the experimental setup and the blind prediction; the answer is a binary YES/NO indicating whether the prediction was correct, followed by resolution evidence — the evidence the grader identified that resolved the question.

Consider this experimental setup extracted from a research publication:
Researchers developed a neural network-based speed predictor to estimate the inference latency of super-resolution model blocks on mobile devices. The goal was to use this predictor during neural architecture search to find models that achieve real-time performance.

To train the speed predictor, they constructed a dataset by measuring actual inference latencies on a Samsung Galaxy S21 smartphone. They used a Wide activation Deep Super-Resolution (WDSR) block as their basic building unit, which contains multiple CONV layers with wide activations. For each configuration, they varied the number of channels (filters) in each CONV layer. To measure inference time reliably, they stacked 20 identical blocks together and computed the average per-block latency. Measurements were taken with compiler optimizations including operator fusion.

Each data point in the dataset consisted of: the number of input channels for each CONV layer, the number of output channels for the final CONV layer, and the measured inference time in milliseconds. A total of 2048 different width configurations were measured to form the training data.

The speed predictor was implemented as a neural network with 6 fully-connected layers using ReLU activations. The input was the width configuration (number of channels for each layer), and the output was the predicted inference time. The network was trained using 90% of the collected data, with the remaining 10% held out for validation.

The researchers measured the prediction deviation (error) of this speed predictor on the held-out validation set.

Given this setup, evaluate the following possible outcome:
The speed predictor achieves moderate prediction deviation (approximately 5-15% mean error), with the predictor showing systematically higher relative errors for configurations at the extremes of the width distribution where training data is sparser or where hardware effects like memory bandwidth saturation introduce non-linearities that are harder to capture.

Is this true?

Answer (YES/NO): NO